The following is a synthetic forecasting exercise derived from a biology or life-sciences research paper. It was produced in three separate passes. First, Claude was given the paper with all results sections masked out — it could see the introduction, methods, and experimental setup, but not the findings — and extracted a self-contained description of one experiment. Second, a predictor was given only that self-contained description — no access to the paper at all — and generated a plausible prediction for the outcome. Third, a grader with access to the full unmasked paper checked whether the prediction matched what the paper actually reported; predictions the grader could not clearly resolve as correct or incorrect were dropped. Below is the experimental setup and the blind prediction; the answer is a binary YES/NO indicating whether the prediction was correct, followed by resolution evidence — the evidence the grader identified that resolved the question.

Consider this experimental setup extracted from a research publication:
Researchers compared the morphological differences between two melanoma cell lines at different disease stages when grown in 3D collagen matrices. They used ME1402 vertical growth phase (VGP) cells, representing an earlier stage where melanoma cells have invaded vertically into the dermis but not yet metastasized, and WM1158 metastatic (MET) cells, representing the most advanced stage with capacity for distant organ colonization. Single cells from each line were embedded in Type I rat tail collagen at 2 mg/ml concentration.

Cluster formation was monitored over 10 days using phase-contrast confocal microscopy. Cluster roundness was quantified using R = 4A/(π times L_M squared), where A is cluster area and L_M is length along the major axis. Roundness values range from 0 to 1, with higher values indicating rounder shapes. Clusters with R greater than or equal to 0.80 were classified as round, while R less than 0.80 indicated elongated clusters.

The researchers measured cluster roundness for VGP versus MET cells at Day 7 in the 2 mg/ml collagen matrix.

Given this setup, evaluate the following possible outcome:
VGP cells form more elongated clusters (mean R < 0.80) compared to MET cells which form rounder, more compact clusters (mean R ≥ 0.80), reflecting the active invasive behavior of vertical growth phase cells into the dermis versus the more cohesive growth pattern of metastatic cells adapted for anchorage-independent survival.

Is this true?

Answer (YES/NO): NO